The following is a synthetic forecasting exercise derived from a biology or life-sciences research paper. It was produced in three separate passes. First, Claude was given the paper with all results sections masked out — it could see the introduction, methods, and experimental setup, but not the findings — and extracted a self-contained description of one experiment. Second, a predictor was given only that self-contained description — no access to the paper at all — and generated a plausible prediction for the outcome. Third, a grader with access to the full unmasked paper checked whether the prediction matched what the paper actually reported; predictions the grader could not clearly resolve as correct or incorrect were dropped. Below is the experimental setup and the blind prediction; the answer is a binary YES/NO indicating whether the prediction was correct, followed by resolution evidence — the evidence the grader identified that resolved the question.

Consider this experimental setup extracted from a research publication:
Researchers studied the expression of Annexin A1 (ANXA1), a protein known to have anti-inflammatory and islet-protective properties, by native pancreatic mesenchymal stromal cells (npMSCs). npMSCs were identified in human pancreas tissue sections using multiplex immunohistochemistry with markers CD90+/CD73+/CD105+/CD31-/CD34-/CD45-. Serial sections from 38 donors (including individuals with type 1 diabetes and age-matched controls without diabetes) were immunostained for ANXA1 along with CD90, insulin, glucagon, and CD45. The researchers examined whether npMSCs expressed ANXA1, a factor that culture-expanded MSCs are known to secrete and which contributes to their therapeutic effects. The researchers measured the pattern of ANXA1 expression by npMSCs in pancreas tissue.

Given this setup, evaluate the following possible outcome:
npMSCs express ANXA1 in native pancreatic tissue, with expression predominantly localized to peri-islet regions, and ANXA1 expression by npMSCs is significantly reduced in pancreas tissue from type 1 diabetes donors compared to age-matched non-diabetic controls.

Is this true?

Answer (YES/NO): NO